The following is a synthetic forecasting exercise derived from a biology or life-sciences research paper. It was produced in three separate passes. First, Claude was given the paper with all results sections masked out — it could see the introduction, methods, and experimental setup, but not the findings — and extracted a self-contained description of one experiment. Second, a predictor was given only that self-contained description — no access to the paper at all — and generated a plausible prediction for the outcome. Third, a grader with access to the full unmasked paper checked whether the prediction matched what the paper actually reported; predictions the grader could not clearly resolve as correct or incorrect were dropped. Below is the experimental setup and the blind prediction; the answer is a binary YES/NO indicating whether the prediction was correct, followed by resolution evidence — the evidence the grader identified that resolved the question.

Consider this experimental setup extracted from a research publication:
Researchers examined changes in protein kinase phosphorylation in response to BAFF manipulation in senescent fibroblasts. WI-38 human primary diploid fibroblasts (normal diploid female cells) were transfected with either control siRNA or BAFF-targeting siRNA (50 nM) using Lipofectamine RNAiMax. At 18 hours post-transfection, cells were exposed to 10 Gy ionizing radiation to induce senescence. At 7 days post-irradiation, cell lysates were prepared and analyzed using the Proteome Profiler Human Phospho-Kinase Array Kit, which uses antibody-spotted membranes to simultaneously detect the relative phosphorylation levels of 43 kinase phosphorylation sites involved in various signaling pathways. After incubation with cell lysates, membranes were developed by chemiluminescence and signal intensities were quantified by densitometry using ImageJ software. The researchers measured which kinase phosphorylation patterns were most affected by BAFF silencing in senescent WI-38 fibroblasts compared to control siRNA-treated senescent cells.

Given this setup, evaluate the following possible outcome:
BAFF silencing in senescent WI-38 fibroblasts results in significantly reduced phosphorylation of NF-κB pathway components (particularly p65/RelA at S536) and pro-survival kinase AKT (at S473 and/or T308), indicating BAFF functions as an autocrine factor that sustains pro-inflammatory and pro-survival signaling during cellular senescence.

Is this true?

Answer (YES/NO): NO